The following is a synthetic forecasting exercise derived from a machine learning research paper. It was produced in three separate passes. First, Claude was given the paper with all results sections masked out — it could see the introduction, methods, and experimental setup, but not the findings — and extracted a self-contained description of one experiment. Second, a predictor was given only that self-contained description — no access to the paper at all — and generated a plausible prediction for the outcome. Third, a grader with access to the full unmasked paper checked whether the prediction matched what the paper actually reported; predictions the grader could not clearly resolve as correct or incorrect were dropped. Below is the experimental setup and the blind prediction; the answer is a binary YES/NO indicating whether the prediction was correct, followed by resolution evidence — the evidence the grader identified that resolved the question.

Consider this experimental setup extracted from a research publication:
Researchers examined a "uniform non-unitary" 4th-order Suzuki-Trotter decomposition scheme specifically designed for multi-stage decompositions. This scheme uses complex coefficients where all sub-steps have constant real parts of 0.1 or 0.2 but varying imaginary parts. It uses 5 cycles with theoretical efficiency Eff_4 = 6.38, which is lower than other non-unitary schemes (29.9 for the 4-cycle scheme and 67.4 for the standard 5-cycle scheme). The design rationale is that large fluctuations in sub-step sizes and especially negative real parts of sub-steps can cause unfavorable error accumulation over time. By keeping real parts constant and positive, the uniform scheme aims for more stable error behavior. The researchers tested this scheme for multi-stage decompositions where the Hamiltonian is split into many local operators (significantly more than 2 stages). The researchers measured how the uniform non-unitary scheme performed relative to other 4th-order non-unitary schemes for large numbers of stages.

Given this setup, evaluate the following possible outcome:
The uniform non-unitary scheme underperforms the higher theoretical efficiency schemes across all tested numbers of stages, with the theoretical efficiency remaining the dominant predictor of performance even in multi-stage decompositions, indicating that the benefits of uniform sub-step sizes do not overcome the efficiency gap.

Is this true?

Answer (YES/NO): NO